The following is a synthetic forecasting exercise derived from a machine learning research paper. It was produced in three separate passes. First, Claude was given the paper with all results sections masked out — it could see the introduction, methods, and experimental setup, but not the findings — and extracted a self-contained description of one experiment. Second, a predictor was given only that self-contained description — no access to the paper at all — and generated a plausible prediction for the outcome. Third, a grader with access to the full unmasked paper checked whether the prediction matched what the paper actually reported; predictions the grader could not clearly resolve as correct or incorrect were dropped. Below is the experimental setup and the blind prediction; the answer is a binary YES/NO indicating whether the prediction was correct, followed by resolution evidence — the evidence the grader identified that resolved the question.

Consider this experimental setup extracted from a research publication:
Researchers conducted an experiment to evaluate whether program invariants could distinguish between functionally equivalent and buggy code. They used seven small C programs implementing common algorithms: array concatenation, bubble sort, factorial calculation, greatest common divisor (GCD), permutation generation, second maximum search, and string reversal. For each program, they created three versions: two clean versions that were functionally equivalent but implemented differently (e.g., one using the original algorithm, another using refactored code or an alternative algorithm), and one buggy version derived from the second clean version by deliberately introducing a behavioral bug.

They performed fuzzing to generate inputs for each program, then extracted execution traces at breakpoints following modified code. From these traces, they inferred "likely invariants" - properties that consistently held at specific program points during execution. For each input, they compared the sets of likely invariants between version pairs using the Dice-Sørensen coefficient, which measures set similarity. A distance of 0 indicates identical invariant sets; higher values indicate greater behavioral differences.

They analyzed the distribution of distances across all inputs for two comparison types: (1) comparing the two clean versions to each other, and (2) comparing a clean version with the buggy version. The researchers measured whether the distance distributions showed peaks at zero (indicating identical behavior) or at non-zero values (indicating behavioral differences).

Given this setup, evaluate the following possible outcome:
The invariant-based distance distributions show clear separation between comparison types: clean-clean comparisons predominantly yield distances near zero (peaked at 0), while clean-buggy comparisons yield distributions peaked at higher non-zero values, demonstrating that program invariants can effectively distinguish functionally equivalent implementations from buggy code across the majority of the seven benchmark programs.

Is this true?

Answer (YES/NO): YES